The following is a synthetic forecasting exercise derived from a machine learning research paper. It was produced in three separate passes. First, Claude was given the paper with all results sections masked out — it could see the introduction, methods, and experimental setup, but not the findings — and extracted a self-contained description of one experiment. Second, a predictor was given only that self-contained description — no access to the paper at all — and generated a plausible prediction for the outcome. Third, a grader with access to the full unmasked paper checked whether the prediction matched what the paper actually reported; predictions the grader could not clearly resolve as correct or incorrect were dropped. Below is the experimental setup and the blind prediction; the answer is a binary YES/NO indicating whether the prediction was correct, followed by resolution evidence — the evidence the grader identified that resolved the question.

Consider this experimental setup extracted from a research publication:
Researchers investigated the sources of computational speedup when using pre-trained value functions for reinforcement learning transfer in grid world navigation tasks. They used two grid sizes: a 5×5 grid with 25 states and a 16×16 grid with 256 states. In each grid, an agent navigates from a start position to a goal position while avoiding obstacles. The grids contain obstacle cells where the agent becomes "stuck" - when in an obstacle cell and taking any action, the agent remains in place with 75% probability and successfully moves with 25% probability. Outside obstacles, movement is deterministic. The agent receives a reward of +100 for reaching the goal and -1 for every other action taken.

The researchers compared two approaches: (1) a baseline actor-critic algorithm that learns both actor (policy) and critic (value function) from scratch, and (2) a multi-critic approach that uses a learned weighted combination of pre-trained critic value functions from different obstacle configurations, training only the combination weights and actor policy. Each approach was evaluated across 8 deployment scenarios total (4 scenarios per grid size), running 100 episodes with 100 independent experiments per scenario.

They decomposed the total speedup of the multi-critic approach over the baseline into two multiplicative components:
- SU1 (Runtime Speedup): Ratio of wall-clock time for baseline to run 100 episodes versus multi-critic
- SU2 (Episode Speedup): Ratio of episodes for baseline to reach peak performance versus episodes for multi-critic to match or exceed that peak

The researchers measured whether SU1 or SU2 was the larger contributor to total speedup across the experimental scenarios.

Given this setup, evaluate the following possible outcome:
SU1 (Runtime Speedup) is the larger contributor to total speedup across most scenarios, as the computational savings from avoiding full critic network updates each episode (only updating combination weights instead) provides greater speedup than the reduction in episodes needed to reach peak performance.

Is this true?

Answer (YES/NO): NO